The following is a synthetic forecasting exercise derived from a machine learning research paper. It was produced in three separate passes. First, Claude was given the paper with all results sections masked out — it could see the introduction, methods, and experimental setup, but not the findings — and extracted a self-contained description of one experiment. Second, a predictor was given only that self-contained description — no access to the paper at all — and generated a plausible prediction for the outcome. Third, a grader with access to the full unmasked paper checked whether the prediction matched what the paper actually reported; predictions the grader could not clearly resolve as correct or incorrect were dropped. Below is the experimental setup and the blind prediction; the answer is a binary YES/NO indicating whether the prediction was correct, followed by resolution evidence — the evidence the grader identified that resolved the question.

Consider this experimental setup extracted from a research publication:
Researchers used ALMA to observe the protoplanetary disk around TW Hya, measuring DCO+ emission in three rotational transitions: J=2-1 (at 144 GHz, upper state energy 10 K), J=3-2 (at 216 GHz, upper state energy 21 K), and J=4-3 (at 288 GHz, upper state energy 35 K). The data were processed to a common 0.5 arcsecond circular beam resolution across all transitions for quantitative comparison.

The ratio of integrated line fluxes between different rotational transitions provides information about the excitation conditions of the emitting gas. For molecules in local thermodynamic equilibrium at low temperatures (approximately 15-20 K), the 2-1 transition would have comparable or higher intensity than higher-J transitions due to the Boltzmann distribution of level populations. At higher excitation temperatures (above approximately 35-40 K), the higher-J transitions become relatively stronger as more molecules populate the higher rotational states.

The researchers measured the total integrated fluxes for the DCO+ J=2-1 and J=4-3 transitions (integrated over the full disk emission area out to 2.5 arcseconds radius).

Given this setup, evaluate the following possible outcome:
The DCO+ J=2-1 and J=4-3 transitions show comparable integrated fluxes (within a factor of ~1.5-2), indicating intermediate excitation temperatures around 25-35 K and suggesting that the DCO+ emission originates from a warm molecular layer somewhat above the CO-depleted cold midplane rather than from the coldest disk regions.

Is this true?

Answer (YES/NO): NO